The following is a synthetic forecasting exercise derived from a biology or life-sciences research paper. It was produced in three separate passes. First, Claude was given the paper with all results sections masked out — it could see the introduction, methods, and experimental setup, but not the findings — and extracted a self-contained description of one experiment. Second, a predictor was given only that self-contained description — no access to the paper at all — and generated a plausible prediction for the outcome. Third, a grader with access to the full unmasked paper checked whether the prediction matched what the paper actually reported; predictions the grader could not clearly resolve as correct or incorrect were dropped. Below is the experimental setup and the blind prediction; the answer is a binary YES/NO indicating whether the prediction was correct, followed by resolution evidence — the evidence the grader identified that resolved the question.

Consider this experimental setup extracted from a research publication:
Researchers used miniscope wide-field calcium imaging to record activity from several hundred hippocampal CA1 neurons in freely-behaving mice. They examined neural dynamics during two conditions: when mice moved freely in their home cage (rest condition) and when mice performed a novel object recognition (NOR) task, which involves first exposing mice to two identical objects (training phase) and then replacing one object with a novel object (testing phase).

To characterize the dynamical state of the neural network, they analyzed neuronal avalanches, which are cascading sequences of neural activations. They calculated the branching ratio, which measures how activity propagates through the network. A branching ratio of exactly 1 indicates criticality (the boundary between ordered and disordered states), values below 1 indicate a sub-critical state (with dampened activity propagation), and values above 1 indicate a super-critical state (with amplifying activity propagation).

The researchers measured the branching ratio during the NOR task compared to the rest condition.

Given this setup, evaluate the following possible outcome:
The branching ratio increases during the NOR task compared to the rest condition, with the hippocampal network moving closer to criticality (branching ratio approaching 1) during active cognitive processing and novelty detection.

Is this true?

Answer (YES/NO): YES